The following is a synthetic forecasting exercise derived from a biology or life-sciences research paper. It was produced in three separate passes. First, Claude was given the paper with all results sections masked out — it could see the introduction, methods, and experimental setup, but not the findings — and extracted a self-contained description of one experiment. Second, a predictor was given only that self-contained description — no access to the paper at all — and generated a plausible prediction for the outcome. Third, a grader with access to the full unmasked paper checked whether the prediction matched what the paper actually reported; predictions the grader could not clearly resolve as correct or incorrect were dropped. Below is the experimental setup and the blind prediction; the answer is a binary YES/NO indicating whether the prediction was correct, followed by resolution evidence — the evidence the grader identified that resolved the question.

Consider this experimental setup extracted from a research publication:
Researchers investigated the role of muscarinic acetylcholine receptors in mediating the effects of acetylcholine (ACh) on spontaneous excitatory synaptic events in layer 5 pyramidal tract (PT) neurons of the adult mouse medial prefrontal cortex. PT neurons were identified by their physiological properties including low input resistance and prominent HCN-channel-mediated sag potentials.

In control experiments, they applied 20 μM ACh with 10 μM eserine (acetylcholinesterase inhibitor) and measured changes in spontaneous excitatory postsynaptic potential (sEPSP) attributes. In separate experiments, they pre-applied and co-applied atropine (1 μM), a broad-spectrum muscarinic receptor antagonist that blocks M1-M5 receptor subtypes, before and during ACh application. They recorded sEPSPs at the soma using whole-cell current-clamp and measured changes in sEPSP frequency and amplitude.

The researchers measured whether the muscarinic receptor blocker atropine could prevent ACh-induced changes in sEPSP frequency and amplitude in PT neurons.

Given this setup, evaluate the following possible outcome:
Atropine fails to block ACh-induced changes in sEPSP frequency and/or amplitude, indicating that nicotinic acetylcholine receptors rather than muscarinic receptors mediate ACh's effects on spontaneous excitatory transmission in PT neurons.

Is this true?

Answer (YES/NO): NO